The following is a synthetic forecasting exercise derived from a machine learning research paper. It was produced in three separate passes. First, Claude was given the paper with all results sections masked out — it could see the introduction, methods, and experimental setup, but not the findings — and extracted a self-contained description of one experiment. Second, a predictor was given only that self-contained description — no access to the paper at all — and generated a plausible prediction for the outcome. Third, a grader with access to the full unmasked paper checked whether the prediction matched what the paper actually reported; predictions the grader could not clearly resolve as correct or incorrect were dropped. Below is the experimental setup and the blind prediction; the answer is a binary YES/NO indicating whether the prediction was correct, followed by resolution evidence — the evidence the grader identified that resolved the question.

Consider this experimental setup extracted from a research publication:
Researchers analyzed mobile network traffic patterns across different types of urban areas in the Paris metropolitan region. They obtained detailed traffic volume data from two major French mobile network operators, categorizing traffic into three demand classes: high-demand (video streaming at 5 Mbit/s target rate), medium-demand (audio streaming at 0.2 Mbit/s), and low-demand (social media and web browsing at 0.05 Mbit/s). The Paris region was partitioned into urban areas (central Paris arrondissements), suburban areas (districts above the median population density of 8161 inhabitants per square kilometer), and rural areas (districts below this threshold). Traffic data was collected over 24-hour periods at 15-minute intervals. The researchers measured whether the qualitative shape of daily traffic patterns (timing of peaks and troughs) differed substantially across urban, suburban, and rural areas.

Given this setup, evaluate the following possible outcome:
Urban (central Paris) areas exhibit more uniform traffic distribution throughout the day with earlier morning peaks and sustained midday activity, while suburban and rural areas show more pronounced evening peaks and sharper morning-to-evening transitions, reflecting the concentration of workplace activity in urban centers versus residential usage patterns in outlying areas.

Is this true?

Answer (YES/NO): NO